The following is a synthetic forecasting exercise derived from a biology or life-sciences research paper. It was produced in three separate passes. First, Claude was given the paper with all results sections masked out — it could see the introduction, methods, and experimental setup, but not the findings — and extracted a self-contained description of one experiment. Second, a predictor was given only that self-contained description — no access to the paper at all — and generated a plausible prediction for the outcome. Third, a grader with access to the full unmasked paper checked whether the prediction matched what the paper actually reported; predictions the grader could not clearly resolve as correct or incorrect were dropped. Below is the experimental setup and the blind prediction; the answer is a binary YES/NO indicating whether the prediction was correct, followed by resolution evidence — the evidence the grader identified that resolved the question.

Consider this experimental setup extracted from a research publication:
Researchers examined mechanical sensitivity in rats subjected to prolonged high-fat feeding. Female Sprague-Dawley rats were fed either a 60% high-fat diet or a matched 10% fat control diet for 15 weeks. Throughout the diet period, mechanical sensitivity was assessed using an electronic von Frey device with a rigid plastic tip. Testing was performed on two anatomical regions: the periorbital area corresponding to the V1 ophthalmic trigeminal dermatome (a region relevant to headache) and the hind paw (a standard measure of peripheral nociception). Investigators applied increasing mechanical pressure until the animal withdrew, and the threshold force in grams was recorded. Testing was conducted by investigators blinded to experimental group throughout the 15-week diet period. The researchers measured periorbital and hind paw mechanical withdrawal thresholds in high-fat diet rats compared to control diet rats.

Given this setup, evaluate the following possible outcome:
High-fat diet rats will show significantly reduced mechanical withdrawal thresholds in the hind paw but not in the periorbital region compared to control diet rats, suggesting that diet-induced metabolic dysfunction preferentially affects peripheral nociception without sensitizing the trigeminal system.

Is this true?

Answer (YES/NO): NO